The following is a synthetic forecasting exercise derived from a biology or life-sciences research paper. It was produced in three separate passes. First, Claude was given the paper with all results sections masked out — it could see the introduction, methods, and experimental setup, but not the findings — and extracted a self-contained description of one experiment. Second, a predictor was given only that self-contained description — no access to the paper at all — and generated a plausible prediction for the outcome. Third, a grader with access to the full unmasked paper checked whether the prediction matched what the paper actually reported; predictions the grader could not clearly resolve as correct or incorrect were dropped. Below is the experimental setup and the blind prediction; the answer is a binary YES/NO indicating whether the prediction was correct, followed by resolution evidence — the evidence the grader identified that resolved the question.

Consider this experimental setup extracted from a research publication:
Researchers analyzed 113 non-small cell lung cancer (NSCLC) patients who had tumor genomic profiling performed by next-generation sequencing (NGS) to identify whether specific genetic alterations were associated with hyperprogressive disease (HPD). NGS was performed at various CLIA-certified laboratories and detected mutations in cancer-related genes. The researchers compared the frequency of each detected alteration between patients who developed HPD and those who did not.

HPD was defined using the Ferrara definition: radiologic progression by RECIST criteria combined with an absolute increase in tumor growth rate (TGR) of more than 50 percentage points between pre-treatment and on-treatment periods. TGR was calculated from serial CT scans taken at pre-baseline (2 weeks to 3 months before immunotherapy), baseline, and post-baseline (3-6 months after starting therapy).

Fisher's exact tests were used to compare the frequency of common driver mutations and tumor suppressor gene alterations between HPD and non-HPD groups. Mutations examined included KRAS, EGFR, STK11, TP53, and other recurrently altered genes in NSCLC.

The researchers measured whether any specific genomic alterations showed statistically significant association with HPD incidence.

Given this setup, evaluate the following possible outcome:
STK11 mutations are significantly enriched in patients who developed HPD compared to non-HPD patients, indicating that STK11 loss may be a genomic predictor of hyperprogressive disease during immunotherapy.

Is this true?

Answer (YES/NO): NO